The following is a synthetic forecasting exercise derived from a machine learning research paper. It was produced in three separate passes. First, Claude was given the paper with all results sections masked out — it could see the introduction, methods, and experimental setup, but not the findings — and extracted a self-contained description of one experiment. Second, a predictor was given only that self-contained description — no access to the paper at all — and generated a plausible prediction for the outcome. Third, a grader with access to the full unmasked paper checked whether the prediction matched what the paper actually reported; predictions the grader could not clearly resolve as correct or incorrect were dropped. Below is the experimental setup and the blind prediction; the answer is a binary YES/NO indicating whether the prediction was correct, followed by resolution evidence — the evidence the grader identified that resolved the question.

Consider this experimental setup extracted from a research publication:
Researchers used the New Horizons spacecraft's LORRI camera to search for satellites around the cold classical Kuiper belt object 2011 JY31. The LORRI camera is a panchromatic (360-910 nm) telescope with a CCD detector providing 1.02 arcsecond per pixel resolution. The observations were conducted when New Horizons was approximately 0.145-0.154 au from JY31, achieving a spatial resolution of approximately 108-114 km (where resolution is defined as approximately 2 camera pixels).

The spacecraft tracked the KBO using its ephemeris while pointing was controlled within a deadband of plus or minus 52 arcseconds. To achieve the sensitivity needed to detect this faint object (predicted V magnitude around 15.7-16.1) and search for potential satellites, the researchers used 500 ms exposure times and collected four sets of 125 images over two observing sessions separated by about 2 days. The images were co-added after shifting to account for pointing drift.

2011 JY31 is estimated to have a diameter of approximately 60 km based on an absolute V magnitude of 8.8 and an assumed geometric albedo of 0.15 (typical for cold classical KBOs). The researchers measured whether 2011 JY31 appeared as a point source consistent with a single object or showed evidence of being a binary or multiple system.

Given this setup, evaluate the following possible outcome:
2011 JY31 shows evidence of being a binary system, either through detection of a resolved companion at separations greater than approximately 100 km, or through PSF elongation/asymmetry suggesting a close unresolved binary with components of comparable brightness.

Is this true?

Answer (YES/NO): YES